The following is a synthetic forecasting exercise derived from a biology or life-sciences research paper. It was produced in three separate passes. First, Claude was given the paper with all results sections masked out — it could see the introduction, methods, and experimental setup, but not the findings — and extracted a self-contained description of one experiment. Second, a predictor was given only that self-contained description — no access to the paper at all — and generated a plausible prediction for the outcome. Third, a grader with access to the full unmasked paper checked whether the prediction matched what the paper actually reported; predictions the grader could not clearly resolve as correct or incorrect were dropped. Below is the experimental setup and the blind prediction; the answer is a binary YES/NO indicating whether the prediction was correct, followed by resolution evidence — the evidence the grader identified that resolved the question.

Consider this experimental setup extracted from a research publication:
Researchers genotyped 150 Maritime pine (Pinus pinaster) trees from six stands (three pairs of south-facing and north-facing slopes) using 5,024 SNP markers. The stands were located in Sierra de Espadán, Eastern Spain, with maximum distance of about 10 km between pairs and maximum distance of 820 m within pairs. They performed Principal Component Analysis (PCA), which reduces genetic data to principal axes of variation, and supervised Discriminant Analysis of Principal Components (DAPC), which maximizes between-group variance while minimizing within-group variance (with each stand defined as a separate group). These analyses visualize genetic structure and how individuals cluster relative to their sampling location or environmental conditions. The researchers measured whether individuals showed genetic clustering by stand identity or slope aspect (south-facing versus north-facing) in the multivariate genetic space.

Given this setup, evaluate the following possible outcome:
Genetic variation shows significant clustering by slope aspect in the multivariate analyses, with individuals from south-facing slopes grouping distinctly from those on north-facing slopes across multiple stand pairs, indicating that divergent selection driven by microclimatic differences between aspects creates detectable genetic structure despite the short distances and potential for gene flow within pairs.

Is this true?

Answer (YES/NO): NO